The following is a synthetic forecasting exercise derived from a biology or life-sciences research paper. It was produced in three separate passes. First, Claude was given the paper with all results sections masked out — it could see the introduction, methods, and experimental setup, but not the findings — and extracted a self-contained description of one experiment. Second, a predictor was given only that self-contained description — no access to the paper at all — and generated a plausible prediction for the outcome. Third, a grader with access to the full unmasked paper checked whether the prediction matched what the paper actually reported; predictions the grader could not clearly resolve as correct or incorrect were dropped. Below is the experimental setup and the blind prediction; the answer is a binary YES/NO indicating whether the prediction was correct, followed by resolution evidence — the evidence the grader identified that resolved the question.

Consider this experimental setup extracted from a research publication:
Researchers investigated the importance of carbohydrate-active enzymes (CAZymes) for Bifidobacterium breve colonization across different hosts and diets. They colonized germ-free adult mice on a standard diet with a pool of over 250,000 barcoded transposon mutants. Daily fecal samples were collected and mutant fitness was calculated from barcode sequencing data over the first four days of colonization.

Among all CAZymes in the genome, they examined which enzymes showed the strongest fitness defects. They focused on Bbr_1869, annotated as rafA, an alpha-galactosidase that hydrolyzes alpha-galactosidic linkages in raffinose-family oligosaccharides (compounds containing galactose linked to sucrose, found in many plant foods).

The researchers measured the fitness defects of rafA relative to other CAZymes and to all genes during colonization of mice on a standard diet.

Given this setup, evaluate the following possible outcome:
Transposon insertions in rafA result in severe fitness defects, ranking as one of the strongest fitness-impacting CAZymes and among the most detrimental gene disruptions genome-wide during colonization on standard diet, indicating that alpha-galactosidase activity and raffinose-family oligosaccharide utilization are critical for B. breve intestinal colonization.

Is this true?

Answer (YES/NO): YES